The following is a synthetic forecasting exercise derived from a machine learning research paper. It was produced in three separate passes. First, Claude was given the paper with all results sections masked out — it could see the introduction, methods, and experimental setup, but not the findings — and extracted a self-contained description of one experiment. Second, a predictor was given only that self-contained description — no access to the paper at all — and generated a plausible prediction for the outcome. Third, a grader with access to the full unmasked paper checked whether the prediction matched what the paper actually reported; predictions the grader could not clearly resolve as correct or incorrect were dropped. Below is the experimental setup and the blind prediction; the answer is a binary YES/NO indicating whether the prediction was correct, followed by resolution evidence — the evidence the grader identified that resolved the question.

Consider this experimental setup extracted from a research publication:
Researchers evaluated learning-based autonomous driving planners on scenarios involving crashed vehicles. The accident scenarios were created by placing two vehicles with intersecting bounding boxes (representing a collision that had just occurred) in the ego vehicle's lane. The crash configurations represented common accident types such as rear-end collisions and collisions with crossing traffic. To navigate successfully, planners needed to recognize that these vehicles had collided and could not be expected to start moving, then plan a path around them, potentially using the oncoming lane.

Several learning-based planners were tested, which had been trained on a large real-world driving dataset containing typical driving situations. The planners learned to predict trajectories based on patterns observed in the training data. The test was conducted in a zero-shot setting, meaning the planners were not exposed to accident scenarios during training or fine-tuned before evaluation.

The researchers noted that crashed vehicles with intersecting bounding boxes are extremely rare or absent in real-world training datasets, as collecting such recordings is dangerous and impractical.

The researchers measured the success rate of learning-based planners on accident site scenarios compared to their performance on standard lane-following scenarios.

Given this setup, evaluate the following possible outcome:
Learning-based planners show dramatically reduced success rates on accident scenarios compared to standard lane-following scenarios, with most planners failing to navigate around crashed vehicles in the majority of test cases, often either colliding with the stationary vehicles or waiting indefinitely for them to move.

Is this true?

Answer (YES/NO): YES